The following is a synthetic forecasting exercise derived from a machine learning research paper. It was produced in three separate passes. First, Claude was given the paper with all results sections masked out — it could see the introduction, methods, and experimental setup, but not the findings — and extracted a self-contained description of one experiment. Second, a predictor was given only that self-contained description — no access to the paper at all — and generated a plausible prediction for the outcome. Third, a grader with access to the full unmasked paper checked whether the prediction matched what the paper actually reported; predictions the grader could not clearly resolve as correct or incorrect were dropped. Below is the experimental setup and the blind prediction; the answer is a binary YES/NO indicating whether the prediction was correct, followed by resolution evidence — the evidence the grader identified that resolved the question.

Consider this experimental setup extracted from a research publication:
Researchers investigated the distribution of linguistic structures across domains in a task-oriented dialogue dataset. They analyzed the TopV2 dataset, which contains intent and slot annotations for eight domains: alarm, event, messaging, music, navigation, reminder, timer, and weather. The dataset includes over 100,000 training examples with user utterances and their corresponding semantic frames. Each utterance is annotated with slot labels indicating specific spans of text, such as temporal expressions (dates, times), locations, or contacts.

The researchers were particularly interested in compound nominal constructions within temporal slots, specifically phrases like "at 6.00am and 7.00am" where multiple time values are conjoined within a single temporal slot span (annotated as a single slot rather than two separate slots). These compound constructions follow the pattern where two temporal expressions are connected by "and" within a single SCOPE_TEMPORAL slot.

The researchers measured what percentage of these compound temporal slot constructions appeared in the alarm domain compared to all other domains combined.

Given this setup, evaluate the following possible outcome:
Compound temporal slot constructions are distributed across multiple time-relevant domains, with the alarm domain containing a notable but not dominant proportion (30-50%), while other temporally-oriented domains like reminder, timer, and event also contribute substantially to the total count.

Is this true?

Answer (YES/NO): NO